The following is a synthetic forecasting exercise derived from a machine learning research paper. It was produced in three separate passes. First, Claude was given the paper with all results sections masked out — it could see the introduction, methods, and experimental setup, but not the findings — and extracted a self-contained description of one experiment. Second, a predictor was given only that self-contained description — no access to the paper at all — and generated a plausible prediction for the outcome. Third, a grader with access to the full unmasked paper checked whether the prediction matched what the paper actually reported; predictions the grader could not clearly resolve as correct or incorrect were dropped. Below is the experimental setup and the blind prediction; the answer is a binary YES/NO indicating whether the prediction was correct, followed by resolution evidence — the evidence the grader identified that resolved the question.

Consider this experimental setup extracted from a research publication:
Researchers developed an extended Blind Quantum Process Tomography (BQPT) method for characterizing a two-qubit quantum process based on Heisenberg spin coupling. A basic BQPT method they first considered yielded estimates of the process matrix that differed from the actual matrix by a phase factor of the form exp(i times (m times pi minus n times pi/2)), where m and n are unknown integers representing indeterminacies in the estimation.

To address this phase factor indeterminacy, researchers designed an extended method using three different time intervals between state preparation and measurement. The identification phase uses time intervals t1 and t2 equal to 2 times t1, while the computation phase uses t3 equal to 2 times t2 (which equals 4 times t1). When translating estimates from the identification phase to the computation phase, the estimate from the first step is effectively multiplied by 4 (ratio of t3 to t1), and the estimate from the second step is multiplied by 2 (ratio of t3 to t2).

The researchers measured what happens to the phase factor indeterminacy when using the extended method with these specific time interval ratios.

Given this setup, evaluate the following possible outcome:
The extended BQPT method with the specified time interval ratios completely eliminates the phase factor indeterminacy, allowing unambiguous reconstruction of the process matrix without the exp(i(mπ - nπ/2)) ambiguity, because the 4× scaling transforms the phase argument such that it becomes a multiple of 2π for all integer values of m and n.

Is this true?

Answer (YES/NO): YES